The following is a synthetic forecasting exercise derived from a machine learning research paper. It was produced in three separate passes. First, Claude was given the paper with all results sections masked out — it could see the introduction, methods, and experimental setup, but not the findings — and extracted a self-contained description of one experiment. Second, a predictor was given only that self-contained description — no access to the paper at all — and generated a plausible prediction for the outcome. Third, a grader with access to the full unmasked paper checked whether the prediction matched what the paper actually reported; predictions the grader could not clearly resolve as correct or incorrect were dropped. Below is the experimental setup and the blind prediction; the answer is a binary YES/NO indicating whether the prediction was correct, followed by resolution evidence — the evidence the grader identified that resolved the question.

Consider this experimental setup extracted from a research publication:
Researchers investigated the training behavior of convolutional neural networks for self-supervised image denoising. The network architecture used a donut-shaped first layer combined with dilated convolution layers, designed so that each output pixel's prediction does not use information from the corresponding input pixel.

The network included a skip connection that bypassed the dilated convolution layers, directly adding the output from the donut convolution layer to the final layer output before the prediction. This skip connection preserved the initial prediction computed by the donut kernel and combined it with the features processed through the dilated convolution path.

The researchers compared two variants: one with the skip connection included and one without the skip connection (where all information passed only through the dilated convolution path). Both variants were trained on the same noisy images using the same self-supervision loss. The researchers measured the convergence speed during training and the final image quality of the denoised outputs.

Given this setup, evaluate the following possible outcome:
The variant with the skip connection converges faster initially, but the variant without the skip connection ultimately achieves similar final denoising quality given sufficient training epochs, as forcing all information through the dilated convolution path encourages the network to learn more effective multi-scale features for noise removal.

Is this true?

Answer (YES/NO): NO